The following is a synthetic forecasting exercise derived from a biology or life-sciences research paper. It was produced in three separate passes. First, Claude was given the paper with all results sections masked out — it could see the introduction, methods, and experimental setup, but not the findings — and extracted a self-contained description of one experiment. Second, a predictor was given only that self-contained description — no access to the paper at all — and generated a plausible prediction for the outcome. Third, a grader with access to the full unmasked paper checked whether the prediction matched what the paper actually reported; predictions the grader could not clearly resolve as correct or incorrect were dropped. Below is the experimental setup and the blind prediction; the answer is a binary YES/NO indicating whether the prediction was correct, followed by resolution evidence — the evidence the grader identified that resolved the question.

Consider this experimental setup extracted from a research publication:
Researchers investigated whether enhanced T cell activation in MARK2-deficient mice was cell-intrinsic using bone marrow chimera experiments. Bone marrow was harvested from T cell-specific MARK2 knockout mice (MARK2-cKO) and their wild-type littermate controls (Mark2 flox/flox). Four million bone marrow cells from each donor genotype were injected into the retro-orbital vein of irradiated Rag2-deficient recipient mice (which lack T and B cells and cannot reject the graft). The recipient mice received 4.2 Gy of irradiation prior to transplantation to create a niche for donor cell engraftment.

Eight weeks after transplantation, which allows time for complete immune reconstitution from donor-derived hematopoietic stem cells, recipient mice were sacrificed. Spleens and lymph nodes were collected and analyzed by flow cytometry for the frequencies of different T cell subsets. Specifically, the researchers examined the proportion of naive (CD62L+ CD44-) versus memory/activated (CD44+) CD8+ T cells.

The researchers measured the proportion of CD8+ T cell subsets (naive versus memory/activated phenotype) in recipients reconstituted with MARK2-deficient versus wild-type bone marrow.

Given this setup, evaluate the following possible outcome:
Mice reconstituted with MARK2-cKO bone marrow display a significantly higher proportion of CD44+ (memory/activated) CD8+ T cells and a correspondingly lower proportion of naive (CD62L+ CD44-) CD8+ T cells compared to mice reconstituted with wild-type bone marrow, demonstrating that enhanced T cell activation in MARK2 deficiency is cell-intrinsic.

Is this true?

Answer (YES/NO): YES